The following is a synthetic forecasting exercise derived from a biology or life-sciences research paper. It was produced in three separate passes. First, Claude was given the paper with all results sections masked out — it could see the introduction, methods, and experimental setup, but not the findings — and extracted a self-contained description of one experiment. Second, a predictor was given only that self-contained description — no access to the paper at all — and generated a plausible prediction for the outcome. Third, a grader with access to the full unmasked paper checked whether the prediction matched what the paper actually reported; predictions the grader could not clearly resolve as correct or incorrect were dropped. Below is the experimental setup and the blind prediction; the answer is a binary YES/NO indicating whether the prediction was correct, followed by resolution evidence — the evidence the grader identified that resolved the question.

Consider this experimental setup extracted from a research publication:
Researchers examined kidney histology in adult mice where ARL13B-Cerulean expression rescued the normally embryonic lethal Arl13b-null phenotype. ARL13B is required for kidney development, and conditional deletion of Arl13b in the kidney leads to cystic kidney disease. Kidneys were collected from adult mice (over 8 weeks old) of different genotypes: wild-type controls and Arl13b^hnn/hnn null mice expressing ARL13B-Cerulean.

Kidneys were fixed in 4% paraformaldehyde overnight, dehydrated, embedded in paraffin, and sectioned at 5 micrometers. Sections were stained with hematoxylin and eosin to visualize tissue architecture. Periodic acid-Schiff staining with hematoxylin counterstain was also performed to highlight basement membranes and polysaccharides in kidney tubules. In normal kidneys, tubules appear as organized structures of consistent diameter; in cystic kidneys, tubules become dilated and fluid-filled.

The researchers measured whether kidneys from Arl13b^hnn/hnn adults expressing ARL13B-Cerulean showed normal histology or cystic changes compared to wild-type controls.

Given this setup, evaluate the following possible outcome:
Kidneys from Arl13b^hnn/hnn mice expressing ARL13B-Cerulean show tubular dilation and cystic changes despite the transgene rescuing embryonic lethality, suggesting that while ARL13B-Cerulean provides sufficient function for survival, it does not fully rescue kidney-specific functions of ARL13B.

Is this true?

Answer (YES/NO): NO